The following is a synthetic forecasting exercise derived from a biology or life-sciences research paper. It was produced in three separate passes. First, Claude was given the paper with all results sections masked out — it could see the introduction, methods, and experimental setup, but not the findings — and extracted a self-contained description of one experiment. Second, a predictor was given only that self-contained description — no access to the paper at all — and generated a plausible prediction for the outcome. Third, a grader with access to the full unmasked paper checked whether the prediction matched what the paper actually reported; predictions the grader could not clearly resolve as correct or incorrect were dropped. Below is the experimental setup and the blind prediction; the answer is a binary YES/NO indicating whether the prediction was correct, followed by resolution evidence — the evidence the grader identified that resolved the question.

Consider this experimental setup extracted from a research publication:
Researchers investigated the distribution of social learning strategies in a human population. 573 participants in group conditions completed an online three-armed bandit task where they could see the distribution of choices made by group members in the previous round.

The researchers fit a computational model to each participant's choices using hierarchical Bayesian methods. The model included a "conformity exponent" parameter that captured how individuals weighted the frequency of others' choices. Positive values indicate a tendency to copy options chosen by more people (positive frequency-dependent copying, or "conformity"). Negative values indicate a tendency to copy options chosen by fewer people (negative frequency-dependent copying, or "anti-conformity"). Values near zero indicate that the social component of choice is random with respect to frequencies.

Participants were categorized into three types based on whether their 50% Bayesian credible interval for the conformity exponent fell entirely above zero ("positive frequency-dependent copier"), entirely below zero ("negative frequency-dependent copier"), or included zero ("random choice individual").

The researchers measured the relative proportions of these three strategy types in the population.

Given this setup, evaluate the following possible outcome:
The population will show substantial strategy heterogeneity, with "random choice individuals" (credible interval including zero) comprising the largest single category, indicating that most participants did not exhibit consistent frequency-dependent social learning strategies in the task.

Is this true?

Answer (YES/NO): NO